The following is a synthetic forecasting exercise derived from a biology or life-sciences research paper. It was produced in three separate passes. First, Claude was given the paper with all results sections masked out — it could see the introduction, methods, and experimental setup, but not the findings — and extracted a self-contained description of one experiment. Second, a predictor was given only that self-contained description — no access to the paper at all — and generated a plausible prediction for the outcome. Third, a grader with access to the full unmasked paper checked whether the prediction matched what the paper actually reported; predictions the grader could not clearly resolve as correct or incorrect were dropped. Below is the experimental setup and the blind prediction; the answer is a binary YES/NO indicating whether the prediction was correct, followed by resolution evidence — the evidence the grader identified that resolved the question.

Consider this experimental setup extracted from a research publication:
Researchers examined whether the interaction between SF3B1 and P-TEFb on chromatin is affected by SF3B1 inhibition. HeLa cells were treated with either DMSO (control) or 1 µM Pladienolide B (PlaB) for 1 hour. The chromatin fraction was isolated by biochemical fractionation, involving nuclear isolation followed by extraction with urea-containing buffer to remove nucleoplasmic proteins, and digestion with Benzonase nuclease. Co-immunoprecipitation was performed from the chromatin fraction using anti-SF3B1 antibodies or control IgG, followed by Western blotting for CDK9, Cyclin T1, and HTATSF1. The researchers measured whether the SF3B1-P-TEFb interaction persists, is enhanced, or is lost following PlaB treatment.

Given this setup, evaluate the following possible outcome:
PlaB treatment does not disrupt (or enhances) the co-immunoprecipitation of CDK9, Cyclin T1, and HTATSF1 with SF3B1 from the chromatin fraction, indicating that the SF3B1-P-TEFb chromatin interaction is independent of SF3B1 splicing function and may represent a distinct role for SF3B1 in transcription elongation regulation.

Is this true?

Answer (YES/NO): NO